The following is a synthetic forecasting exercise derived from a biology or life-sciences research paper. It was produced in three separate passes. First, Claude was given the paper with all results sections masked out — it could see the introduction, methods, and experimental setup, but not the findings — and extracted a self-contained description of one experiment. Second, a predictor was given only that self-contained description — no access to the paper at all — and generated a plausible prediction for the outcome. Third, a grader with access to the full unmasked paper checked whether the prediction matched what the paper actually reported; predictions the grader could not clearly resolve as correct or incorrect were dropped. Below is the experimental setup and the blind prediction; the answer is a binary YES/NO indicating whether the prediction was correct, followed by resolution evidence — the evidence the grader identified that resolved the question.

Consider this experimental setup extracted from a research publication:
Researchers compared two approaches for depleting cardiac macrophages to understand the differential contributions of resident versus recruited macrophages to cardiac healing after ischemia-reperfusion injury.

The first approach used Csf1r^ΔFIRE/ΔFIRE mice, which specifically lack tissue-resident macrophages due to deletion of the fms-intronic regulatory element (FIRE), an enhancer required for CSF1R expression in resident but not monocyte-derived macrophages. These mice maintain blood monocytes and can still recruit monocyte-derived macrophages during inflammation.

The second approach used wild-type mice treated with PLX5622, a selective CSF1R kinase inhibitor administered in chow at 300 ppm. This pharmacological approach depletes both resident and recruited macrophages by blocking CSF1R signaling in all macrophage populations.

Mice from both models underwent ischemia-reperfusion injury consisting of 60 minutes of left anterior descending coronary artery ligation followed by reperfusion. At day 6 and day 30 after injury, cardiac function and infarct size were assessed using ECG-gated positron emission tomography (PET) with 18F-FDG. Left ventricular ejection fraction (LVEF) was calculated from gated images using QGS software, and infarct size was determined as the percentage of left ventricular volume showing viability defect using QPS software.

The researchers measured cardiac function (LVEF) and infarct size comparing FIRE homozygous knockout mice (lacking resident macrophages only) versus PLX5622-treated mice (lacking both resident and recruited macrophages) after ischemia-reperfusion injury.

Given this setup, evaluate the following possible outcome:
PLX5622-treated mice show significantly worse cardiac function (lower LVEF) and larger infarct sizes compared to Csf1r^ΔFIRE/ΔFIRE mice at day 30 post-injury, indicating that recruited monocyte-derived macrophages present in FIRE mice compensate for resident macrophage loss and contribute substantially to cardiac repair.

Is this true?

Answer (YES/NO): YES